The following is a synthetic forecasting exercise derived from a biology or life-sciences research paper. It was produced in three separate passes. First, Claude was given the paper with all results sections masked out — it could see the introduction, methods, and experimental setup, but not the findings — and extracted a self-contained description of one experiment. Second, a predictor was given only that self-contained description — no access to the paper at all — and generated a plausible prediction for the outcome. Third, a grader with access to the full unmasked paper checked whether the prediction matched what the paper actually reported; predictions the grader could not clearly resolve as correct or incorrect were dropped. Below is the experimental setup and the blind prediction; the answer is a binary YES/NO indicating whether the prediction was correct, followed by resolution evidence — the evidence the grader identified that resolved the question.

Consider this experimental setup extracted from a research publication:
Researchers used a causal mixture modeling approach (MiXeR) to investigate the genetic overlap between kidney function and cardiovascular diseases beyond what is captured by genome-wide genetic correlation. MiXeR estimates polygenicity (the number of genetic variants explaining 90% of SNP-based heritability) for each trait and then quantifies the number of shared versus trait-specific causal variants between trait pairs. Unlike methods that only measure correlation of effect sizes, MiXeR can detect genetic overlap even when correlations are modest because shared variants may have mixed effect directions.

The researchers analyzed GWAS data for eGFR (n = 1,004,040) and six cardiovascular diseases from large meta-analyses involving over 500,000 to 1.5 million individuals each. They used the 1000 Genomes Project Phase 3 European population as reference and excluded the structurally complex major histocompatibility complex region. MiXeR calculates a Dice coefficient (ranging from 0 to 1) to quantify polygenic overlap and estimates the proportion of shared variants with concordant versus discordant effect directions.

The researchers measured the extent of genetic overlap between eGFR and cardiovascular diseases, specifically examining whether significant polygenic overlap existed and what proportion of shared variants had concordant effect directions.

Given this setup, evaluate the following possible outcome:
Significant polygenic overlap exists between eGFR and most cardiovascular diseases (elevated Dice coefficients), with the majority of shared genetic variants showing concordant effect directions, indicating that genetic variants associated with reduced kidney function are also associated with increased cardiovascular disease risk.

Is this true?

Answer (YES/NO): NO